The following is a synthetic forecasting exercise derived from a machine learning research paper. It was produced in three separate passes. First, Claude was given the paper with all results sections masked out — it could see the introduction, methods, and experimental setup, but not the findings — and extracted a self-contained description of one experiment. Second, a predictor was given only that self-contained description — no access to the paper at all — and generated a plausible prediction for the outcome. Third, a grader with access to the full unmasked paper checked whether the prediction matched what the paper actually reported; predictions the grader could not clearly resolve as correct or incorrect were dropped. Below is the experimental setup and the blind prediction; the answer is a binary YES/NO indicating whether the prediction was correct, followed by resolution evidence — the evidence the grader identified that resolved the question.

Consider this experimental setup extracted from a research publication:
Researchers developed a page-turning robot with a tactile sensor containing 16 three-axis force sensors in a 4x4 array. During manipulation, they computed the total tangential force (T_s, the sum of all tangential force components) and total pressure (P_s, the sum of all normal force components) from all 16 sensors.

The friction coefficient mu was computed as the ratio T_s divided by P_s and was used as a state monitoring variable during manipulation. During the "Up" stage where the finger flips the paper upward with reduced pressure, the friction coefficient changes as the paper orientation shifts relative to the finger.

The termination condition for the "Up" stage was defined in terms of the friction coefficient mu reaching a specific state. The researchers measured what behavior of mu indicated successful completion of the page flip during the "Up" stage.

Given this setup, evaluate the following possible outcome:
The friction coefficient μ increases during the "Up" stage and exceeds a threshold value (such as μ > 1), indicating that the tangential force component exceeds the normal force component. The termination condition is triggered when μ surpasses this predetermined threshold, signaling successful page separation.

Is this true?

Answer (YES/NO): NO